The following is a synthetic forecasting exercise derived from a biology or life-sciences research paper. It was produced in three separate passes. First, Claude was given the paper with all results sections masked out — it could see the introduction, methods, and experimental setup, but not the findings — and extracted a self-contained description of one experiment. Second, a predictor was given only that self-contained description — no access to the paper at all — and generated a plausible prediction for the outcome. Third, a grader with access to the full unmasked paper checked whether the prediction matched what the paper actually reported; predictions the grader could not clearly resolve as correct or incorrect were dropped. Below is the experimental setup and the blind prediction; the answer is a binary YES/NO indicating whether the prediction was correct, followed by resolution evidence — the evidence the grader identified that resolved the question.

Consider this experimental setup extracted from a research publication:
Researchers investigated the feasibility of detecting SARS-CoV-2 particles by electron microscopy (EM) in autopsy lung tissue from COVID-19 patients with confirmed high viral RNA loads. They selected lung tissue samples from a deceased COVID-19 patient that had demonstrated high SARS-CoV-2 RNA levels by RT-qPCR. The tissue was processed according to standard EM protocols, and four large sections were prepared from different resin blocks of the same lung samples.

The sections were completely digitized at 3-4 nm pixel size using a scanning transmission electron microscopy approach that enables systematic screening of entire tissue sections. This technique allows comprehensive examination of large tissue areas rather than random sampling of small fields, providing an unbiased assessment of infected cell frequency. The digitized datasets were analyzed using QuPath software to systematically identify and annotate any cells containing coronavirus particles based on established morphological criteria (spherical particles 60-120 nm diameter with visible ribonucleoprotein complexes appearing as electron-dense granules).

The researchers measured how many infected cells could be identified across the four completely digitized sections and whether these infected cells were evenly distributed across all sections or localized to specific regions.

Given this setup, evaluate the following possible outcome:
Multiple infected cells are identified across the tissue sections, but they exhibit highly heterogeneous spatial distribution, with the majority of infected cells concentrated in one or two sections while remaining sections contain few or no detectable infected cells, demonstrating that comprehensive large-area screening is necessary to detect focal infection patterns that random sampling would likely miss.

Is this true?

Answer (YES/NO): YES